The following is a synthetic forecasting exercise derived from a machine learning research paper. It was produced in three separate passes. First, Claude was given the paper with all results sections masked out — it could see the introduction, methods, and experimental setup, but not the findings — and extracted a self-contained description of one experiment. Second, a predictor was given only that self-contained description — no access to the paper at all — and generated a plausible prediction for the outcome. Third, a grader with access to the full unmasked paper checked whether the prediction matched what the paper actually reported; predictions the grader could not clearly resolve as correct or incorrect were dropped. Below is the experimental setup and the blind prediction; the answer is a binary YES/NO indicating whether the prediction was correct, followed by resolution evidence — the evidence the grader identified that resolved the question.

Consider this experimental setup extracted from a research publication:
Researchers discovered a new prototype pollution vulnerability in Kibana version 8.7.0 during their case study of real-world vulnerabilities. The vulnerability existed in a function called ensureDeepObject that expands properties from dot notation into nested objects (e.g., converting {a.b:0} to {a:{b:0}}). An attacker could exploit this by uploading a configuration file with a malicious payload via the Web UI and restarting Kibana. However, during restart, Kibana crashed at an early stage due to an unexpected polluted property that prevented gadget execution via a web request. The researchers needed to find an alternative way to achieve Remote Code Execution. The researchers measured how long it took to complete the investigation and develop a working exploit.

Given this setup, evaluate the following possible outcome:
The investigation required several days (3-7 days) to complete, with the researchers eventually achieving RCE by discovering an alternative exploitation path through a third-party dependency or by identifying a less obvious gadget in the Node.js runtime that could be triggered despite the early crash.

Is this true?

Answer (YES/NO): NO